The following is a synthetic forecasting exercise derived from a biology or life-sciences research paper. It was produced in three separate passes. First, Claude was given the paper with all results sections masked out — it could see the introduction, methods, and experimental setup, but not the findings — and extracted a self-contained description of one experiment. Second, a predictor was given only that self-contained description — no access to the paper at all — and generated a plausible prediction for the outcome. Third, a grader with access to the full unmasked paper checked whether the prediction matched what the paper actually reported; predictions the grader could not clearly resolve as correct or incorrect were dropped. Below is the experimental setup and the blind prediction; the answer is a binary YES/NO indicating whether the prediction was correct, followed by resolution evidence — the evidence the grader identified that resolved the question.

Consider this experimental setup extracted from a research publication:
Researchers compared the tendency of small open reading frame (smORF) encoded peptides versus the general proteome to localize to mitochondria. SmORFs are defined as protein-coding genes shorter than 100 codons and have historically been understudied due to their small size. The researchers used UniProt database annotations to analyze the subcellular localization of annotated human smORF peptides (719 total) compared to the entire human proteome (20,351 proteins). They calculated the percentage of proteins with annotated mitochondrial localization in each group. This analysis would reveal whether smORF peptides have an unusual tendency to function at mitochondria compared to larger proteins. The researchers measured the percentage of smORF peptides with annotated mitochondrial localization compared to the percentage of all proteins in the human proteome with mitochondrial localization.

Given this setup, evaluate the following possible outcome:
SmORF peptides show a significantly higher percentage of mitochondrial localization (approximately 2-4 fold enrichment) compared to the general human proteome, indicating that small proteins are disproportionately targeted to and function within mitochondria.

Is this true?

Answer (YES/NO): NO